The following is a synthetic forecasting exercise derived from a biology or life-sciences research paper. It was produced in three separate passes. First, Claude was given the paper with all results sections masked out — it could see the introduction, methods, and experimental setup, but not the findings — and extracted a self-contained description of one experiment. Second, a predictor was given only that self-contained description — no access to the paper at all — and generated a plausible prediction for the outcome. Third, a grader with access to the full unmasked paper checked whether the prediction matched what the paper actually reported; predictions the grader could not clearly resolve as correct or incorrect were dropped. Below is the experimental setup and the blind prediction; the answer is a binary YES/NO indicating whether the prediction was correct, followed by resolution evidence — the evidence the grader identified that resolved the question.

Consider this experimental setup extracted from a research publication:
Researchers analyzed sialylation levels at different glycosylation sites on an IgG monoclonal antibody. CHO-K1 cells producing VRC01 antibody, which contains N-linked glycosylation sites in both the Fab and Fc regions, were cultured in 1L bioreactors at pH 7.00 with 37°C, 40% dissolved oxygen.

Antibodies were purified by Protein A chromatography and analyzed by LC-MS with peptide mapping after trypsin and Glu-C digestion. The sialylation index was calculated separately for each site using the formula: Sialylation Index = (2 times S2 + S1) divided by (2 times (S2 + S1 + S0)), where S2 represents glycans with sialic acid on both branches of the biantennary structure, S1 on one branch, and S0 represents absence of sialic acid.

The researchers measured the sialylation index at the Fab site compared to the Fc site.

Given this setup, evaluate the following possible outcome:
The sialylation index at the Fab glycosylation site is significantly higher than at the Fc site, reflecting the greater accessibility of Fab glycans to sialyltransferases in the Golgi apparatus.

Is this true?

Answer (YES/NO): YES